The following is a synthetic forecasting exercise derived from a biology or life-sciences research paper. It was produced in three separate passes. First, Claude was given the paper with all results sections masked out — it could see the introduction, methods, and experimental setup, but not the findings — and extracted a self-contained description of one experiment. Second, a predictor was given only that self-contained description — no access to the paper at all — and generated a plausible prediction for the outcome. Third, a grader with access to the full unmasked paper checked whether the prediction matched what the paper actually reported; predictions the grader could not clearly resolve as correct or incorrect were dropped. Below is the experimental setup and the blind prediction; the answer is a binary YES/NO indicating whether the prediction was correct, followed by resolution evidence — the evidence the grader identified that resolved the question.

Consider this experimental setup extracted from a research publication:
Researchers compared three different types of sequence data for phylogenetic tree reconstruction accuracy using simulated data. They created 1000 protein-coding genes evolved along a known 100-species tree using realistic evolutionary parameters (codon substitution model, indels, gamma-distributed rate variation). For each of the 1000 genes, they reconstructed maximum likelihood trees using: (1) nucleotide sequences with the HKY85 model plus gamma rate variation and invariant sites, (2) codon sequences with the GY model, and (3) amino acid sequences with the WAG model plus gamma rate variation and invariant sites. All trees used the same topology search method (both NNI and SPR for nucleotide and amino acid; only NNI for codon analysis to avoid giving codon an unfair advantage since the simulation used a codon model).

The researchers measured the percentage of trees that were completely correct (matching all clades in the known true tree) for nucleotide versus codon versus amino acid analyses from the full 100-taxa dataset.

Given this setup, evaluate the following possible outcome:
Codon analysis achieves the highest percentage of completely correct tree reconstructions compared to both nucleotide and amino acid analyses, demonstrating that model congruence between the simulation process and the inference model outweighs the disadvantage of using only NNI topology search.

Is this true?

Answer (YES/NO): NO